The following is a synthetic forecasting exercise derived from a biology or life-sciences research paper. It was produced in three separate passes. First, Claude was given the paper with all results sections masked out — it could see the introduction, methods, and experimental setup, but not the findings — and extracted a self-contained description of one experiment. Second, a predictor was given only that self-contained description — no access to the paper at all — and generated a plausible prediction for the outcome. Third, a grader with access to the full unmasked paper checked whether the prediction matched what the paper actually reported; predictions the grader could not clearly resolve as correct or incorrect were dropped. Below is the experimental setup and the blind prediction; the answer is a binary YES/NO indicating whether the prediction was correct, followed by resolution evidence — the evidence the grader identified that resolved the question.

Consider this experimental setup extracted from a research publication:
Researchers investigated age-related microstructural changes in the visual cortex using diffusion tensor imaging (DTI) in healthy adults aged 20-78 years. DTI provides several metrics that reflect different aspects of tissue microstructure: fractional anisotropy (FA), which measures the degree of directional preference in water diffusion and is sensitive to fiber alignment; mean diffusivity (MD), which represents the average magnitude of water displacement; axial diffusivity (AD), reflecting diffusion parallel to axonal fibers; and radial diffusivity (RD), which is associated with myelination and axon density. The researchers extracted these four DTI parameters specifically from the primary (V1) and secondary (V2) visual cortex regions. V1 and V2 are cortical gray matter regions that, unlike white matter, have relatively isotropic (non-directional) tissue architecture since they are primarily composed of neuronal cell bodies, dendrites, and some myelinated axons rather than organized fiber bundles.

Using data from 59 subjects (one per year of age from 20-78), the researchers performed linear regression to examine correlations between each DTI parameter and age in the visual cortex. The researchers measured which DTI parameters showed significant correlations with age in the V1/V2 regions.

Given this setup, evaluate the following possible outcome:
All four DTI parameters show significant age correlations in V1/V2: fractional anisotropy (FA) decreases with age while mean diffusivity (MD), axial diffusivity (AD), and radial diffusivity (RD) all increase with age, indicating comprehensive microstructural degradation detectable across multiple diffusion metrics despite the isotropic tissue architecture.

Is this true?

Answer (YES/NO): NO